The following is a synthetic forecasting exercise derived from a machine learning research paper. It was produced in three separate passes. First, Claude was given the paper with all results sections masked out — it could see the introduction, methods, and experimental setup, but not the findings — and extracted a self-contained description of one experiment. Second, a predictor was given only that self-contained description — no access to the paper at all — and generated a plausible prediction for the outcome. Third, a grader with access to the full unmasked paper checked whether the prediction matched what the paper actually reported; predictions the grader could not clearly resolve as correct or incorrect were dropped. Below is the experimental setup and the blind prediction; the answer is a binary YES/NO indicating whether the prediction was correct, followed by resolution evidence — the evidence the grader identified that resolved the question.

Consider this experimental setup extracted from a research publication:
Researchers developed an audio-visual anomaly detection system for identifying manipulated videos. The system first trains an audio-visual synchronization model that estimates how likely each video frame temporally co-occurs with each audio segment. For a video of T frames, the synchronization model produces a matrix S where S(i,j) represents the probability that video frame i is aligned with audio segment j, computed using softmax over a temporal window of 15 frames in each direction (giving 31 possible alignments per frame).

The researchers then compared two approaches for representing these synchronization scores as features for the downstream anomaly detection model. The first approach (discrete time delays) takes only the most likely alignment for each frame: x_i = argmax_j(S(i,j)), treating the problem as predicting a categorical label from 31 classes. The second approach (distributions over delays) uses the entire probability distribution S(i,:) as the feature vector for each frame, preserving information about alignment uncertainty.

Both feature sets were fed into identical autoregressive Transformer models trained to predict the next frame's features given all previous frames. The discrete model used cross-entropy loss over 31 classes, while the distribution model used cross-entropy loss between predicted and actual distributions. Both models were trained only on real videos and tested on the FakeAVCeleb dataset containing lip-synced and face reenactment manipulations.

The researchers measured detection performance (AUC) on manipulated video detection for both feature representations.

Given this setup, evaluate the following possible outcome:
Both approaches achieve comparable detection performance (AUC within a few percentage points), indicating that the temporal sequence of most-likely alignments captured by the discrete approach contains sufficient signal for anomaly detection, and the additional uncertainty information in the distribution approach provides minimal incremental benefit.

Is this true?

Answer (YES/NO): NO